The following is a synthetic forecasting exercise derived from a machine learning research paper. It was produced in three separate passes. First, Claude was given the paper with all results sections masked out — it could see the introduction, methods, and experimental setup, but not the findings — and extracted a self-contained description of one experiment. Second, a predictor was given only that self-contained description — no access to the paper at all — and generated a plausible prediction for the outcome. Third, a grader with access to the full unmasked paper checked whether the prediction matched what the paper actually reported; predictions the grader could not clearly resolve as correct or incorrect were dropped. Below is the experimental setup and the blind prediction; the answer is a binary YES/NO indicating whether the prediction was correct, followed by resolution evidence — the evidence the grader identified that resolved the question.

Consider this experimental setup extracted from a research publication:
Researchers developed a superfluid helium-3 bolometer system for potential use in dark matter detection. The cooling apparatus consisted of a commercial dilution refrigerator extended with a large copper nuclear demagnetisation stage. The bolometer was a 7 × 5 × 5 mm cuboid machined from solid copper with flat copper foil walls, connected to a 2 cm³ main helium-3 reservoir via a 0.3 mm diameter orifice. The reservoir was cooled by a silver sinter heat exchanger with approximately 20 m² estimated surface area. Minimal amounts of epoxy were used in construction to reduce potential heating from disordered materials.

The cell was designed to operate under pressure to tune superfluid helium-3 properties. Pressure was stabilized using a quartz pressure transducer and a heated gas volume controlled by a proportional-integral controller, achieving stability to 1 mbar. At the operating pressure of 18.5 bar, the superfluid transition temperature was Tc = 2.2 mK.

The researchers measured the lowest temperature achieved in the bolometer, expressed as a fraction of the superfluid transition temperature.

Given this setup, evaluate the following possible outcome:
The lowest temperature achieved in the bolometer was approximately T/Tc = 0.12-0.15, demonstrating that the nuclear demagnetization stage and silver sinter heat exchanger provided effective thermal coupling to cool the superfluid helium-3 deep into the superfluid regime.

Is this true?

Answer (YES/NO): YES